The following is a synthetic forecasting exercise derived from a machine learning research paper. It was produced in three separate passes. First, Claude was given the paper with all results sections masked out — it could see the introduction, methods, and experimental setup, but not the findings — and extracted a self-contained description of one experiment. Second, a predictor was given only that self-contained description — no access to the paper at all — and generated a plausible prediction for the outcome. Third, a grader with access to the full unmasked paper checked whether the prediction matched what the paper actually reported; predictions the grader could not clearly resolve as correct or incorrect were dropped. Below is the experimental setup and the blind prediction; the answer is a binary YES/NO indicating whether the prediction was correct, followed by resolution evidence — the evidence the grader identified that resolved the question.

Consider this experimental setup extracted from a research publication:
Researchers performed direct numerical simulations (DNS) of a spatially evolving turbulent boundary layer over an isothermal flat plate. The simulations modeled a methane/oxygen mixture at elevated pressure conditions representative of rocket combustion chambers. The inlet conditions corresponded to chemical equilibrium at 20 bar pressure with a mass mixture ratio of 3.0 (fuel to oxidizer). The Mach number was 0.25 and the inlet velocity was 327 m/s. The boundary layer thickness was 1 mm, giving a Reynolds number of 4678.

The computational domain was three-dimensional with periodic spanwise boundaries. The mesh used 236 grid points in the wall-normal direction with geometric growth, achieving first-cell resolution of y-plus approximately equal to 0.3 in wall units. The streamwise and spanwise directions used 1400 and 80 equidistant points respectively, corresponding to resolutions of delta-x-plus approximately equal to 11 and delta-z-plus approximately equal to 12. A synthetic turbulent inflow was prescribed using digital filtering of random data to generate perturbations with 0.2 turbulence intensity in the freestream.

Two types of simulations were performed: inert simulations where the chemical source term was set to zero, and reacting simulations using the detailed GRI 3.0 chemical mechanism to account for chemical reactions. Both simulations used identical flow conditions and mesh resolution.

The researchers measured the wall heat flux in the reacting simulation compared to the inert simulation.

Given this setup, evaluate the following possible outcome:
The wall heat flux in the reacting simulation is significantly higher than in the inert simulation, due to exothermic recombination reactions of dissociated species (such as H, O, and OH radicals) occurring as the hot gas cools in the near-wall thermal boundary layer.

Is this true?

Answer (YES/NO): YES